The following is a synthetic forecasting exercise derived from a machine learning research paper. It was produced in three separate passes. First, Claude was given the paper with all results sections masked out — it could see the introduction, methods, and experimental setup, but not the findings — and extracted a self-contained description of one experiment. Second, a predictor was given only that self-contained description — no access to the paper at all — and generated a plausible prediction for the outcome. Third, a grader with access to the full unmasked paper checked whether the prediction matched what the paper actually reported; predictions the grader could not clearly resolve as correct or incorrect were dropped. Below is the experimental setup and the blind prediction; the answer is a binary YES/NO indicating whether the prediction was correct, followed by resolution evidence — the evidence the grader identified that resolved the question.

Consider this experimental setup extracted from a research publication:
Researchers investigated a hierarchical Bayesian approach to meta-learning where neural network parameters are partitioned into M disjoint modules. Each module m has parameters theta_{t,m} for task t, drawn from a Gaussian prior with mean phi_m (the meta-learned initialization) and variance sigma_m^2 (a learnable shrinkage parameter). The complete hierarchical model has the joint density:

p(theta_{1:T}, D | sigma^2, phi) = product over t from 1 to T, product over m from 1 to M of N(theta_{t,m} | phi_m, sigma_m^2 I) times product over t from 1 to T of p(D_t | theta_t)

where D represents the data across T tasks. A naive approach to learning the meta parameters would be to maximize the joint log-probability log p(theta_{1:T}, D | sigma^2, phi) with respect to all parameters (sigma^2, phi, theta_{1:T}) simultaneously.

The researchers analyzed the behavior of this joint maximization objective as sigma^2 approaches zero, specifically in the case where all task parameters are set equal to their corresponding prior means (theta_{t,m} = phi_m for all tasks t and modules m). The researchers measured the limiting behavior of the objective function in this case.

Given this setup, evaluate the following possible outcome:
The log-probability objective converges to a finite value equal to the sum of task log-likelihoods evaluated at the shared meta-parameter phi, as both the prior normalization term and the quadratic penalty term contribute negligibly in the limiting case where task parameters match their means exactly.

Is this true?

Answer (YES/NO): NO